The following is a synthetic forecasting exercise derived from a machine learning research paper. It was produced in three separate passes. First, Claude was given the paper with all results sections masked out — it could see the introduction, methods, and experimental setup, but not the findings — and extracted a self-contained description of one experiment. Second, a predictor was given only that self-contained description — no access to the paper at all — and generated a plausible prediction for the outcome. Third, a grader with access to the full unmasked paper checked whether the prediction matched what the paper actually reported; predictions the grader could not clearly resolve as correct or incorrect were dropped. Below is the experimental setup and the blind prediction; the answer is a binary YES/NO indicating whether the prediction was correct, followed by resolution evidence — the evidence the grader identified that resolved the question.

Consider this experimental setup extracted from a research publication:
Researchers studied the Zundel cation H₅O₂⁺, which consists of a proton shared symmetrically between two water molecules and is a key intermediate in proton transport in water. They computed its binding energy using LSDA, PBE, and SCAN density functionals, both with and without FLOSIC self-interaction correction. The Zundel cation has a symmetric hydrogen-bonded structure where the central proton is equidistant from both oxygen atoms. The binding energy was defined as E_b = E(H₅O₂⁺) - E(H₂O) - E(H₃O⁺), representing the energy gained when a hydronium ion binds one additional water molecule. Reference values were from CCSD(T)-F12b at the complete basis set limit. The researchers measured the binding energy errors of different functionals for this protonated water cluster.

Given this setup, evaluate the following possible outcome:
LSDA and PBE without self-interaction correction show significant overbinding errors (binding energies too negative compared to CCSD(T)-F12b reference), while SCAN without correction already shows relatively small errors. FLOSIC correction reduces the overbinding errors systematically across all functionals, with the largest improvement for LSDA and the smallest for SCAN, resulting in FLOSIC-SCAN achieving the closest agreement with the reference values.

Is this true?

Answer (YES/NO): NO